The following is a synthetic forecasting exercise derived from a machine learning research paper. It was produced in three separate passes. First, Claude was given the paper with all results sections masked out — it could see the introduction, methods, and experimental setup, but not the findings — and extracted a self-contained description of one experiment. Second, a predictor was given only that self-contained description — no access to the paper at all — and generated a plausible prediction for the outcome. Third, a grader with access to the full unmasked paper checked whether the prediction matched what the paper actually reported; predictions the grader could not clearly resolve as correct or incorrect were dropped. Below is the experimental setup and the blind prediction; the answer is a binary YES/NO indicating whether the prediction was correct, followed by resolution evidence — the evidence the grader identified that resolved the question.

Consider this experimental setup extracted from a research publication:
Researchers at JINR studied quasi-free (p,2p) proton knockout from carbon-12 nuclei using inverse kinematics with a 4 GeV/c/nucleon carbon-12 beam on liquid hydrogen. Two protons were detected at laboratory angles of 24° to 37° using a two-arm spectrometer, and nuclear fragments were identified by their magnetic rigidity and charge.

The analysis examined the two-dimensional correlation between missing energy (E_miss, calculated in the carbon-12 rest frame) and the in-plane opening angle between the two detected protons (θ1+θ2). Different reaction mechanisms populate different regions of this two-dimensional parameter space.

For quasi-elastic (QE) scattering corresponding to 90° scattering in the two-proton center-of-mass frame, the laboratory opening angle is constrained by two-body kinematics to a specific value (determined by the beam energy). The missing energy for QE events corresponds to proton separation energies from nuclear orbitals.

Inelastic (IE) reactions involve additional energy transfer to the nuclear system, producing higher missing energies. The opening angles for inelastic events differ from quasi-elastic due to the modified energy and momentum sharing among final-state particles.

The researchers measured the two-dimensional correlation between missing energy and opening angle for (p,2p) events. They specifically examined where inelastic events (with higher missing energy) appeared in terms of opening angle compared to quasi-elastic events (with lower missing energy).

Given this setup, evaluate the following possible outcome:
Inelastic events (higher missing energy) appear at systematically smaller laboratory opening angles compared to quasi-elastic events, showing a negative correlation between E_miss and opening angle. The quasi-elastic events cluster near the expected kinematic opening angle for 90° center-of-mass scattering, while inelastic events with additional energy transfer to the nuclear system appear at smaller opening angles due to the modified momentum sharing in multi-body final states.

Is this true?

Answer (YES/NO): YES